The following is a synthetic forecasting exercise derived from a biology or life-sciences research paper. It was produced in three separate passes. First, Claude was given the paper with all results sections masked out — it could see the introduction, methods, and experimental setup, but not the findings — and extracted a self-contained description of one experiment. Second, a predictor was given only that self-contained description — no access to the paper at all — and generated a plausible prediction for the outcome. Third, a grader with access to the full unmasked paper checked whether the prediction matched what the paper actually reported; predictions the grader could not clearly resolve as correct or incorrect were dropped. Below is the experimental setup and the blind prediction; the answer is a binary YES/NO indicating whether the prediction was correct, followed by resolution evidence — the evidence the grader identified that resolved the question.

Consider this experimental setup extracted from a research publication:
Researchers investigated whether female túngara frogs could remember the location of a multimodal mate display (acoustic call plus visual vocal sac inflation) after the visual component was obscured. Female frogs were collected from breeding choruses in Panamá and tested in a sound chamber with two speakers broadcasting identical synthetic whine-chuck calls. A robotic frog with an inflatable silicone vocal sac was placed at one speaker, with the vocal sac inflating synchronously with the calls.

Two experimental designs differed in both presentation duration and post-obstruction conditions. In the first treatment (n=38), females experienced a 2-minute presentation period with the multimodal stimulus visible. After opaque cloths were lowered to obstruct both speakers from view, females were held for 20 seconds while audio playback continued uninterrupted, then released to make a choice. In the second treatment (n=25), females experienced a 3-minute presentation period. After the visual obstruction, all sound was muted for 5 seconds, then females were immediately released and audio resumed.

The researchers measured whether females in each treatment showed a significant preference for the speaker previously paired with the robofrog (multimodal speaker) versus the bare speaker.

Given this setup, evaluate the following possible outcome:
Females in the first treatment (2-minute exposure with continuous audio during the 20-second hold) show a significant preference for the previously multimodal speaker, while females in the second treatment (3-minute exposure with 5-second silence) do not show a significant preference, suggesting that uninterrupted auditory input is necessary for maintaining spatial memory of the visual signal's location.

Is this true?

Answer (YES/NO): NO